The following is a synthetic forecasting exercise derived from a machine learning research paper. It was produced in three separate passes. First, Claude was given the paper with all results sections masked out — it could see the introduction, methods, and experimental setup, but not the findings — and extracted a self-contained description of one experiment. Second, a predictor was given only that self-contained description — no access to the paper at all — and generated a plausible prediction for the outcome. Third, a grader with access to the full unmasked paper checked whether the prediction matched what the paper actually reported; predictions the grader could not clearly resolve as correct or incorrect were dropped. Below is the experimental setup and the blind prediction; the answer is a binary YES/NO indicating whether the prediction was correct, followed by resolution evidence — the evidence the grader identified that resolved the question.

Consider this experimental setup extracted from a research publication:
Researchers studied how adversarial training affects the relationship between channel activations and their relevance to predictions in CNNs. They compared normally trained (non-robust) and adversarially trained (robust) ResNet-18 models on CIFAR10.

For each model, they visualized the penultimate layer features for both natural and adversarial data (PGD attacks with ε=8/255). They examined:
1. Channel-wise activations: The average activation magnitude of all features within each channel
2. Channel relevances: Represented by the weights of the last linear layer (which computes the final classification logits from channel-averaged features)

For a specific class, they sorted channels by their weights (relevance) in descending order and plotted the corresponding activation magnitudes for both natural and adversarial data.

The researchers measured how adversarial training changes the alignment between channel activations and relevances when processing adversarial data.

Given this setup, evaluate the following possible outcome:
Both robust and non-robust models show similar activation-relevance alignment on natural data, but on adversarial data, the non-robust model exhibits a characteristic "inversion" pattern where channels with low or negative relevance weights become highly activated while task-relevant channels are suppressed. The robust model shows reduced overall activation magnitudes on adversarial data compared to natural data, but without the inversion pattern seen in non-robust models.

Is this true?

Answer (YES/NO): NO